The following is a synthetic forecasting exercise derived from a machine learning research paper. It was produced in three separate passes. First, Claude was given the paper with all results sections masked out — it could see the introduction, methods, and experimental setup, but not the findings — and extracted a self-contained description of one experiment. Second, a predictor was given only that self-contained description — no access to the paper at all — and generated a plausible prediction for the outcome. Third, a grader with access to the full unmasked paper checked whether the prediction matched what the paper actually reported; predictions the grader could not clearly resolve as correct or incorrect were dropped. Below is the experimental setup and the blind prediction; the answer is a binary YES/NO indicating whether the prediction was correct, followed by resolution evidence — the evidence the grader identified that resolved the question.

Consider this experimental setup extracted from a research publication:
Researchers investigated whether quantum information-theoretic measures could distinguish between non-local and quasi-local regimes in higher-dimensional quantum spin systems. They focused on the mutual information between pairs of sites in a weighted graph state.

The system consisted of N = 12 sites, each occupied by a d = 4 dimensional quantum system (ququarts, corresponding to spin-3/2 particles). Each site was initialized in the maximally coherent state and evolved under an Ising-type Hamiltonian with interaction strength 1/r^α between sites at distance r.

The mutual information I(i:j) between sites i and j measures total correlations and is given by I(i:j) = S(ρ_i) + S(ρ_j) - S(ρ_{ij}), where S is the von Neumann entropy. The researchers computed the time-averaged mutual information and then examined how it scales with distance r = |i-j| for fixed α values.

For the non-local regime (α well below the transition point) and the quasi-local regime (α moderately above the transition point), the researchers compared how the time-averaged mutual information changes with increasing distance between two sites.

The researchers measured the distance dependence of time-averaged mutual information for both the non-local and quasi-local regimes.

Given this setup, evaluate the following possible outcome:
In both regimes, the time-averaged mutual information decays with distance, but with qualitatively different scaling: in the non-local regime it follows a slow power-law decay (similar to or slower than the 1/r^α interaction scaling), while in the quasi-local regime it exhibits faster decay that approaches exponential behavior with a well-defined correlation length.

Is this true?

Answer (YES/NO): NO